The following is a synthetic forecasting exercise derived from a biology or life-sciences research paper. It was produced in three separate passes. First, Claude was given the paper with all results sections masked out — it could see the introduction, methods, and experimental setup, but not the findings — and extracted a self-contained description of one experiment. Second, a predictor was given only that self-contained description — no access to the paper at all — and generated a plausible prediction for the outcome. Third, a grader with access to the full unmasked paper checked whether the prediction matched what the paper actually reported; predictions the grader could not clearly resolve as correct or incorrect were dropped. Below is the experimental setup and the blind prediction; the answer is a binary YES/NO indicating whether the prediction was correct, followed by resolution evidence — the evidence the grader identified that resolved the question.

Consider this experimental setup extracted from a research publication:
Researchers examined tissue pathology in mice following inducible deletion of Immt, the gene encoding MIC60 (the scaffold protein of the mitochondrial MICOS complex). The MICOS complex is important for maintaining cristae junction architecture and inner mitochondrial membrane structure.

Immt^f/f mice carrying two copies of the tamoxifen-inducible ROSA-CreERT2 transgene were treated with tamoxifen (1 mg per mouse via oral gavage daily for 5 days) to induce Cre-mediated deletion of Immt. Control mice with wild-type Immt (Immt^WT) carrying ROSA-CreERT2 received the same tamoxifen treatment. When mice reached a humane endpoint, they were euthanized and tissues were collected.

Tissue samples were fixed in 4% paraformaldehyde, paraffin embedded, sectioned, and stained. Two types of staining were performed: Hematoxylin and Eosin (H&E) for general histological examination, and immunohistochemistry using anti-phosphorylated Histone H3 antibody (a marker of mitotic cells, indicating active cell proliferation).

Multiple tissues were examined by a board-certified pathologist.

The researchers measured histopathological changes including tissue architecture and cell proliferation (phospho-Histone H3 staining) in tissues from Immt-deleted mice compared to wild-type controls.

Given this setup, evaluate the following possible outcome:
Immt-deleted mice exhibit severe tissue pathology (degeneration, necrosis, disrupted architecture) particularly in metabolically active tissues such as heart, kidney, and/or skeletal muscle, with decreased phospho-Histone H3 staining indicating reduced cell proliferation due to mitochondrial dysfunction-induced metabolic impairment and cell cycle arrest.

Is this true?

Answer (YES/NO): NO